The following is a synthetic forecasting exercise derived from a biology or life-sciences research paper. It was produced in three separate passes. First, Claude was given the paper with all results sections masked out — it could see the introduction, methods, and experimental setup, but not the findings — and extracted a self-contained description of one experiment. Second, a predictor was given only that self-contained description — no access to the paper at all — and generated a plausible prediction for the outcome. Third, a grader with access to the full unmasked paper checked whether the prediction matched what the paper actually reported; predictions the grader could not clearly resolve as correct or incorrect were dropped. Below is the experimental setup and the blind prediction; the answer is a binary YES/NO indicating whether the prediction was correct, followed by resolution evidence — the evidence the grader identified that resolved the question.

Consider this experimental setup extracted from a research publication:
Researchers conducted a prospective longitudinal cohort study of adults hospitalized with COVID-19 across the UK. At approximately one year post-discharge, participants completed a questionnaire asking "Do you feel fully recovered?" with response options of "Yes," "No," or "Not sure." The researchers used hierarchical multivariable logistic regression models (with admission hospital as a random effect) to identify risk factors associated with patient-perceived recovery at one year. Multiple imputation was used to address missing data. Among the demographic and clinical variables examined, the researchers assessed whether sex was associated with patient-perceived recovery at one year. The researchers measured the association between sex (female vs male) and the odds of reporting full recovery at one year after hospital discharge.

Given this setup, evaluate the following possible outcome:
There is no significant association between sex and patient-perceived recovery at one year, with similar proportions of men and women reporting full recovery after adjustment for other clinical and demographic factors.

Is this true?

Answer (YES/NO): NO